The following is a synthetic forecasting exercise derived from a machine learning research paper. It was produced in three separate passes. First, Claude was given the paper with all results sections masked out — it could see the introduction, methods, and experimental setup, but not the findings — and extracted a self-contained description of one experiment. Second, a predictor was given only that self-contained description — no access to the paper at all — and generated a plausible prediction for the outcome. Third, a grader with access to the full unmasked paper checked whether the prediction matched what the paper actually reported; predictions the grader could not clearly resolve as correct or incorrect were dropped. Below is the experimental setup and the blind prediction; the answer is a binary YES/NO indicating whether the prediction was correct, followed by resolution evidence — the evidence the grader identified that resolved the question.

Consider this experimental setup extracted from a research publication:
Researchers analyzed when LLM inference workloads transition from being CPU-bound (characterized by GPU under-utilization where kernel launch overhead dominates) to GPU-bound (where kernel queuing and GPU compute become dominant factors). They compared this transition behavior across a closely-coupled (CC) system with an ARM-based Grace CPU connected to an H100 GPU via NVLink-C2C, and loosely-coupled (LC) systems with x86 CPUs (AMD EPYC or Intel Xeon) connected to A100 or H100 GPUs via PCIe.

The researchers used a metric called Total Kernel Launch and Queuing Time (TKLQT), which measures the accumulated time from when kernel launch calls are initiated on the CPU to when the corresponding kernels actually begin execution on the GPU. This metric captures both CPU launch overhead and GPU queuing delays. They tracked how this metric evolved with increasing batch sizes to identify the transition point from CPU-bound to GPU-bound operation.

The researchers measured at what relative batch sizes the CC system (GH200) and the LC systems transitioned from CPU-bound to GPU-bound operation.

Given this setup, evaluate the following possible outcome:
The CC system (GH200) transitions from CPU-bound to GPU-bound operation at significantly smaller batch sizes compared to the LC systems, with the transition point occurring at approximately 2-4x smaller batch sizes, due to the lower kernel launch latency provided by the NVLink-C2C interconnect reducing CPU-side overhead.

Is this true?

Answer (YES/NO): NO